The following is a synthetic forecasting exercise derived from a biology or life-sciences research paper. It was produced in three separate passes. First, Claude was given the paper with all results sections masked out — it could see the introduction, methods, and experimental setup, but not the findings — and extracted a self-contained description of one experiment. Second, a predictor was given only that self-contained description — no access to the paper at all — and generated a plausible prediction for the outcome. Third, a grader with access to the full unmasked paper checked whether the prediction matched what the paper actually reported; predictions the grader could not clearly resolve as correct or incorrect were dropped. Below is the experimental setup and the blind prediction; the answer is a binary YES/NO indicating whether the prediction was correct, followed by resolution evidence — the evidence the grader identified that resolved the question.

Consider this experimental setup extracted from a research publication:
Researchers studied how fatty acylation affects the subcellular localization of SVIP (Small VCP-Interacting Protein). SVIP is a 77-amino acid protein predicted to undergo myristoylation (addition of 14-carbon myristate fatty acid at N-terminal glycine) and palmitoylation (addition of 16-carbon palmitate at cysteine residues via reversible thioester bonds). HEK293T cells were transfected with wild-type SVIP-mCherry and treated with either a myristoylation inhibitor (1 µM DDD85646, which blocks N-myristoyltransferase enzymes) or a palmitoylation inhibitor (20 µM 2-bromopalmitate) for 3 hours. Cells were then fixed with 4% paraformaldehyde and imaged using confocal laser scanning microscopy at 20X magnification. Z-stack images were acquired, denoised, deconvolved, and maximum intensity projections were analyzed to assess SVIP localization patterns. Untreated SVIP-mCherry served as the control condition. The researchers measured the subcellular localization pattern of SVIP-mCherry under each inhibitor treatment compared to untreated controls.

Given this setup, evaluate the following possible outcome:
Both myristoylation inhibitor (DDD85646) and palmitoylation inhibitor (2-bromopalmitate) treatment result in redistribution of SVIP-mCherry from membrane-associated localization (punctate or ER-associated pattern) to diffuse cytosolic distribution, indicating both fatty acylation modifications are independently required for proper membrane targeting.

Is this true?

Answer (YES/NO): NO